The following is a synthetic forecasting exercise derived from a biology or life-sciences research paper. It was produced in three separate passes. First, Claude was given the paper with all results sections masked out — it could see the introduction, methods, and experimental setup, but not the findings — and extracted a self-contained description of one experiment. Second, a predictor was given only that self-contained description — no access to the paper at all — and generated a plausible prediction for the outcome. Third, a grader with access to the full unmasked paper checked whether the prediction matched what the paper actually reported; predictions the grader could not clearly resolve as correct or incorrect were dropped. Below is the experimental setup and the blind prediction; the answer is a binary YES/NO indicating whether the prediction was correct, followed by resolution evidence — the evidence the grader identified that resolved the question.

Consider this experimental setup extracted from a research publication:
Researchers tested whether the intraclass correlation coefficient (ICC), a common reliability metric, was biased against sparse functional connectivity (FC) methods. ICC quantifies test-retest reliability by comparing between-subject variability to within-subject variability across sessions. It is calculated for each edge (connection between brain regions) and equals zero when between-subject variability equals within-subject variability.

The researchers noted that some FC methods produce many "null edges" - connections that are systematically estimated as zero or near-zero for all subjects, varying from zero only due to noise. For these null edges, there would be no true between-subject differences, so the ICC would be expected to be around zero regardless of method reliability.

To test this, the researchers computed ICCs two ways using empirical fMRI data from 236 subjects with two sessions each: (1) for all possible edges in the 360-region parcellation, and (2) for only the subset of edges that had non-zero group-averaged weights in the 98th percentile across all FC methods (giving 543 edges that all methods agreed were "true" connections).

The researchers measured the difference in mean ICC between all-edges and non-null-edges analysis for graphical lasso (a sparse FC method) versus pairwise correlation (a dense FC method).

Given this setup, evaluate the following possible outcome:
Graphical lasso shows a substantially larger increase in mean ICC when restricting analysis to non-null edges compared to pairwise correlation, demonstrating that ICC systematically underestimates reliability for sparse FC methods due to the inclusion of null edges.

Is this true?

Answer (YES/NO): YES